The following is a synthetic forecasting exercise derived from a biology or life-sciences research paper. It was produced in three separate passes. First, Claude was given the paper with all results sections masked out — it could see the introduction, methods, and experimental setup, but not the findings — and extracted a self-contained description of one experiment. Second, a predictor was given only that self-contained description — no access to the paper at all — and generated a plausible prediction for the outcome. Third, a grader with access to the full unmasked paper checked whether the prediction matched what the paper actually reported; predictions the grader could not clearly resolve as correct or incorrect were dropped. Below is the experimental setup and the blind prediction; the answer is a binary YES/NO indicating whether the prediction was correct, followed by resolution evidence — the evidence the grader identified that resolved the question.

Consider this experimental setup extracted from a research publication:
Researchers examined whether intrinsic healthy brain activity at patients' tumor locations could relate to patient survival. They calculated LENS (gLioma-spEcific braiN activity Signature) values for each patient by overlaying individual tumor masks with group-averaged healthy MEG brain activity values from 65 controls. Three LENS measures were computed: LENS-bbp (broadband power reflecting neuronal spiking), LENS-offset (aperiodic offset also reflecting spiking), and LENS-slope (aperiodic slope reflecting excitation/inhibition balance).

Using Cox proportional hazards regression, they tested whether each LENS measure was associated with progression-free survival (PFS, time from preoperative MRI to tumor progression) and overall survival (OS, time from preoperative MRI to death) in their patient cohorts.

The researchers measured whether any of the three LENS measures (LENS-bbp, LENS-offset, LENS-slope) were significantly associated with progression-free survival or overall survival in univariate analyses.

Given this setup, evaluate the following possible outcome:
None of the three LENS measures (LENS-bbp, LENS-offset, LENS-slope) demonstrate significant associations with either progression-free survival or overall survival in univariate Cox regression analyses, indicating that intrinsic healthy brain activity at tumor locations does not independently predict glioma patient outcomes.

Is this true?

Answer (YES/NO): YES